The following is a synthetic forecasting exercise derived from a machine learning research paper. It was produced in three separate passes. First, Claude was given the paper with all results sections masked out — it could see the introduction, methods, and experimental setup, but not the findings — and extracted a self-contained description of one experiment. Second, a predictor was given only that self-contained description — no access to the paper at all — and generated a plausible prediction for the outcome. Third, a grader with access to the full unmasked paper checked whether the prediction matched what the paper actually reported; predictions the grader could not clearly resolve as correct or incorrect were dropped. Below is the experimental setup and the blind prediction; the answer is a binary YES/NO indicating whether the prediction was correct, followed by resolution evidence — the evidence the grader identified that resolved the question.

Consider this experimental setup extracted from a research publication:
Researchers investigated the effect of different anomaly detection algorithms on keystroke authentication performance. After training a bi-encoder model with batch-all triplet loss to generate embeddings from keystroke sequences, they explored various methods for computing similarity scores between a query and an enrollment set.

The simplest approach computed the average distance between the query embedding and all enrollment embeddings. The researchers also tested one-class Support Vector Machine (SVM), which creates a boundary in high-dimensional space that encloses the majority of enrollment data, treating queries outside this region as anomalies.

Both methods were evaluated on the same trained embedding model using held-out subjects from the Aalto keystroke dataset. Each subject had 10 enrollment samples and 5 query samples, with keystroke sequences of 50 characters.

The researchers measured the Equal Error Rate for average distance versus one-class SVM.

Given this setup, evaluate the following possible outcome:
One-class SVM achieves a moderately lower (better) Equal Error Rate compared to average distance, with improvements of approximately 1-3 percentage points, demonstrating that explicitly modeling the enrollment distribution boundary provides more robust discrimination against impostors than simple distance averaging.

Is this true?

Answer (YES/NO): NO